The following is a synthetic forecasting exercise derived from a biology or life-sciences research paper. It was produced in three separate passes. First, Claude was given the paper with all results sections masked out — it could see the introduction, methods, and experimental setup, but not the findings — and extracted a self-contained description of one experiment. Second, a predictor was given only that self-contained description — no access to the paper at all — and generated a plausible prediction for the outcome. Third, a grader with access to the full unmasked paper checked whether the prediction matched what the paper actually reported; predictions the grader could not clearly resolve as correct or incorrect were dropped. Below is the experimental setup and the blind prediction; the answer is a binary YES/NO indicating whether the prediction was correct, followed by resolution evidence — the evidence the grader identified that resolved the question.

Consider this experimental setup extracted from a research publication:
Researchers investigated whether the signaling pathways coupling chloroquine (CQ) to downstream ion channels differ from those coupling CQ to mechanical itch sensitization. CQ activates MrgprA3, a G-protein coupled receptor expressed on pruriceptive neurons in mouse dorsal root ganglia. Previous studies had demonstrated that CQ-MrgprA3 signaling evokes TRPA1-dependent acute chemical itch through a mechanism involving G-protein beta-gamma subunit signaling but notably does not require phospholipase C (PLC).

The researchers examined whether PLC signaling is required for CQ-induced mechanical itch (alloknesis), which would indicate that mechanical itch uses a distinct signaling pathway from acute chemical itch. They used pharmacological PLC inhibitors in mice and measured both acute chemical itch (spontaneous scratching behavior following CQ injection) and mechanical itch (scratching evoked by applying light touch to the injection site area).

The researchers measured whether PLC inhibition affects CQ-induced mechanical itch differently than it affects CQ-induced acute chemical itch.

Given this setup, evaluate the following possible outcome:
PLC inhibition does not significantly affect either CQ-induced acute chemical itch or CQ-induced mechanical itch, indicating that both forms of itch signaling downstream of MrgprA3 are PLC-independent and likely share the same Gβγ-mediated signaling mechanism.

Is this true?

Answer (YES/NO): NO